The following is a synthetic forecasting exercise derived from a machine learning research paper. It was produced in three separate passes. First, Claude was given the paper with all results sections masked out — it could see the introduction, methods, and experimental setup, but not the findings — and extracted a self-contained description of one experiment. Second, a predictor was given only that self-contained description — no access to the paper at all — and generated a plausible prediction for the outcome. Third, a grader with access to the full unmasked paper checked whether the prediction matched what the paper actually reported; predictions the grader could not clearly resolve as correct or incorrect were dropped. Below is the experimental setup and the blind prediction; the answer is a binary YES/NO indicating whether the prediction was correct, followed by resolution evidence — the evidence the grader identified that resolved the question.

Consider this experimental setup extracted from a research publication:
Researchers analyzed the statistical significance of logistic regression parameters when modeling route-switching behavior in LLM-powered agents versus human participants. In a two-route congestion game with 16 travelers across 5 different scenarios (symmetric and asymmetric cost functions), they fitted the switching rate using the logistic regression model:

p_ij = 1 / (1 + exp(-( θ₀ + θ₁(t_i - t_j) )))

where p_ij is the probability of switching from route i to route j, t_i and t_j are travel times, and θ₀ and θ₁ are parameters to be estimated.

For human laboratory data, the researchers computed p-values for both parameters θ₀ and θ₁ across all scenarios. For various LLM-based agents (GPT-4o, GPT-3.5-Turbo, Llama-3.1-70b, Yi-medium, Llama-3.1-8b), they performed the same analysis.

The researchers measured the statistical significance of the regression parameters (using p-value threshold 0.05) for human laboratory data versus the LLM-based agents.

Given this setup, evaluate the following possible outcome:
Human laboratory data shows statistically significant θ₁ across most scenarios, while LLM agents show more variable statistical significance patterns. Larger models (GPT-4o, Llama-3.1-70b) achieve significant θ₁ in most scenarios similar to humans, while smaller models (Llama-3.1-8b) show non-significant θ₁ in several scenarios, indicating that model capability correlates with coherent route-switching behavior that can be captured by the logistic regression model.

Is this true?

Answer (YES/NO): NO